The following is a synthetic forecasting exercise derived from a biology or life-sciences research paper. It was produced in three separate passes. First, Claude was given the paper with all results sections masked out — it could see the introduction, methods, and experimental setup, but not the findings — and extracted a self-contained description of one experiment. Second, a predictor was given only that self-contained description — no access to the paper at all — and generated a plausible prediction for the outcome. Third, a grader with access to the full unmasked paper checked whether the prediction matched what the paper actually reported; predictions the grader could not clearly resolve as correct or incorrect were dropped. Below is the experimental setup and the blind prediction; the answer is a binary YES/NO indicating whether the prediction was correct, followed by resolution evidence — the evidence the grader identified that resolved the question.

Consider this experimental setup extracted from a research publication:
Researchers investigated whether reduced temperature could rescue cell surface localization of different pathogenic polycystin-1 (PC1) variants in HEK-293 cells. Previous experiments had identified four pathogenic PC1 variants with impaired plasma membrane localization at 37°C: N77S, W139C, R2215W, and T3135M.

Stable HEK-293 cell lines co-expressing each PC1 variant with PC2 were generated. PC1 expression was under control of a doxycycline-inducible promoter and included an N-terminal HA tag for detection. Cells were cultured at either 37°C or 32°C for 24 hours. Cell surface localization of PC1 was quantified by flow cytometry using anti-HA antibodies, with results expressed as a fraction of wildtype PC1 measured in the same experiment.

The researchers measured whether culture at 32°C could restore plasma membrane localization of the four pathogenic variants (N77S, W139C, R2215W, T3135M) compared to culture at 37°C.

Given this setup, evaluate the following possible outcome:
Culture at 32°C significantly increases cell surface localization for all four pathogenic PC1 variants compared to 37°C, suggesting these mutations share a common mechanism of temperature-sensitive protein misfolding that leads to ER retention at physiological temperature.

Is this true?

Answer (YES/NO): NO